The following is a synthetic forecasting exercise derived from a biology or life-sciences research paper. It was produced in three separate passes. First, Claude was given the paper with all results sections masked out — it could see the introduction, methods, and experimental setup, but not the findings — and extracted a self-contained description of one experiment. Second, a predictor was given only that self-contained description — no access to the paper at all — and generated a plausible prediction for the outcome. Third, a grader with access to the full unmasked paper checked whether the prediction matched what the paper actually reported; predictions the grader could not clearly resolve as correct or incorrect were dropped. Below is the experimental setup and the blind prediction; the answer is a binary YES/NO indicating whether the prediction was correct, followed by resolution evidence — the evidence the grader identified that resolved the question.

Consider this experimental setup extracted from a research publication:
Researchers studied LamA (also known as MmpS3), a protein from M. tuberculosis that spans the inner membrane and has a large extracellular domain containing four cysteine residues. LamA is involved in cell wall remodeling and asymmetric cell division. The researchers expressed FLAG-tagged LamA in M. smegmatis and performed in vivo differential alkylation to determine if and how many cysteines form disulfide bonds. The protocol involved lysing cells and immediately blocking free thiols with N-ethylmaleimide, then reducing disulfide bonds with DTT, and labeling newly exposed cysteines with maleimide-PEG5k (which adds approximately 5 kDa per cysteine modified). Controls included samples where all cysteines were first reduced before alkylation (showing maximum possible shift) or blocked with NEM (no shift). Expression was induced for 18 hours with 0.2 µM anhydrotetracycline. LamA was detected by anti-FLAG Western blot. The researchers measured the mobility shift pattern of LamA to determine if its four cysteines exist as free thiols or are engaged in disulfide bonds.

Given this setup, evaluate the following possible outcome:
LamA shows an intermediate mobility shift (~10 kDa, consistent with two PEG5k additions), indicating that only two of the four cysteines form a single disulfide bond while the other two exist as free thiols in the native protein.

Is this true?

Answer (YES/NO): NO